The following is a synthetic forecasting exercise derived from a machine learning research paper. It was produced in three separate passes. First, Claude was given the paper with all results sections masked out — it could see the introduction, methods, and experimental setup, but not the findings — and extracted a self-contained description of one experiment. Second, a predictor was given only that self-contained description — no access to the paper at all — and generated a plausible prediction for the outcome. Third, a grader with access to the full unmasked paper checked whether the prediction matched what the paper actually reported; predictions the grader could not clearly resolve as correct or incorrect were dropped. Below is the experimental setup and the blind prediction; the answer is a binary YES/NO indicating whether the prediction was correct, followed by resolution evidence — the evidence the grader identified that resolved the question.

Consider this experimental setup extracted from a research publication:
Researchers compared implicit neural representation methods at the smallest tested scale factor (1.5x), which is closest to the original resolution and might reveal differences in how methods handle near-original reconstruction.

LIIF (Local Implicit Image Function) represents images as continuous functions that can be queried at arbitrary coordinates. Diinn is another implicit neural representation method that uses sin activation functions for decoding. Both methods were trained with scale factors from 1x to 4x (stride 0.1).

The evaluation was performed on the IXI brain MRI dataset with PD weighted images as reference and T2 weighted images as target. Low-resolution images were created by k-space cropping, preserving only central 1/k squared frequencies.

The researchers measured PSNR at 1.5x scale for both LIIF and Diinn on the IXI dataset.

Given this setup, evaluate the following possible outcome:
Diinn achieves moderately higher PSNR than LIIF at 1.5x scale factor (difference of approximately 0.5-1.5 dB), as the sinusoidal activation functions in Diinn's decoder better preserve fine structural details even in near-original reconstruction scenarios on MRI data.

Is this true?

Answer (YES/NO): NO